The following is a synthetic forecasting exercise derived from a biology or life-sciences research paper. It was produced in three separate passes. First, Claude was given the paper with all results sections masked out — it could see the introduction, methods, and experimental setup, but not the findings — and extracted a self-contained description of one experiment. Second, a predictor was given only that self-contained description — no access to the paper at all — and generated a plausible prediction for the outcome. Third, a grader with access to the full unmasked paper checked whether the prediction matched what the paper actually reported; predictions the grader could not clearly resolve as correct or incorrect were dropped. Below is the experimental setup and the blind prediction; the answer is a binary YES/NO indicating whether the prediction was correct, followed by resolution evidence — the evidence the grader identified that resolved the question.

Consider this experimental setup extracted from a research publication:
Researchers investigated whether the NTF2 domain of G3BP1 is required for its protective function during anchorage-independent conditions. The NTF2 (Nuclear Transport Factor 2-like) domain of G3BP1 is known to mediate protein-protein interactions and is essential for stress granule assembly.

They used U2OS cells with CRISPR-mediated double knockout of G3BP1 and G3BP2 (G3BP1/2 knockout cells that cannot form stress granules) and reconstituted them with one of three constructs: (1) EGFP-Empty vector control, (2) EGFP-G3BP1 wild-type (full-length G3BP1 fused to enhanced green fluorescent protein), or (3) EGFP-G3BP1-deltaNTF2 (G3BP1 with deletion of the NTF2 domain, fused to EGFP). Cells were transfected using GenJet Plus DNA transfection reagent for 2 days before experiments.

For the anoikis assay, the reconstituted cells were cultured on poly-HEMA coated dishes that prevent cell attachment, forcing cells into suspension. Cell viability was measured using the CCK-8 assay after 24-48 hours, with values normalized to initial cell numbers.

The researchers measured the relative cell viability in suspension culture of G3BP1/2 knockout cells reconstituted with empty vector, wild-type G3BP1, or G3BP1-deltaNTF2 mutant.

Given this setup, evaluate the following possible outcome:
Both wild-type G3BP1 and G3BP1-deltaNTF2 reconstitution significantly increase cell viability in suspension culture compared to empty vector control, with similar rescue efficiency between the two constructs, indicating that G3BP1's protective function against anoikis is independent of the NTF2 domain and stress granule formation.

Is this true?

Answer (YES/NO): NO